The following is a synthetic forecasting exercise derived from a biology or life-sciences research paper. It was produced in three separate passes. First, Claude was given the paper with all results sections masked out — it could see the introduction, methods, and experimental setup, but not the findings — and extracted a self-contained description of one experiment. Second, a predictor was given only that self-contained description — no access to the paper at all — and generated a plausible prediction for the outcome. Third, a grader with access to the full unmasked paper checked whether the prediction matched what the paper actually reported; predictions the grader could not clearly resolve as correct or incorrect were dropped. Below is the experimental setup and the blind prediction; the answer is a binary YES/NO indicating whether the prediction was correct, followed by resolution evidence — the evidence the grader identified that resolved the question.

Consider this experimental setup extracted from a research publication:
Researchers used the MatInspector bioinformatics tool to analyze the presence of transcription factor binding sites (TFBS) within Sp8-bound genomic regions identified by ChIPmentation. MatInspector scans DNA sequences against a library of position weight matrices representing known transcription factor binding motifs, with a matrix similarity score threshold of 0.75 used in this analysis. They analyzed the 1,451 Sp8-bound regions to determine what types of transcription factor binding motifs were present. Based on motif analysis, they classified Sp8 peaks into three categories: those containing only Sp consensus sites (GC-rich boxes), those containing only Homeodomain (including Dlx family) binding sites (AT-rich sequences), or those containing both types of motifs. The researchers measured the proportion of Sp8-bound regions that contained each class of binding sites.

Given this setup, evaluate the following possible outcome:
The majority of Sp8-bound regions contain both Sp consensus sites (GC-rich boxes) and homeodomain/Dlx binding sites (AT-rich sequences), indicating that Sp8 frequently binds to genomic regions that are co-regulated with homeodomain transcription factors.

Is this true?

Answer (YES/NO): NO